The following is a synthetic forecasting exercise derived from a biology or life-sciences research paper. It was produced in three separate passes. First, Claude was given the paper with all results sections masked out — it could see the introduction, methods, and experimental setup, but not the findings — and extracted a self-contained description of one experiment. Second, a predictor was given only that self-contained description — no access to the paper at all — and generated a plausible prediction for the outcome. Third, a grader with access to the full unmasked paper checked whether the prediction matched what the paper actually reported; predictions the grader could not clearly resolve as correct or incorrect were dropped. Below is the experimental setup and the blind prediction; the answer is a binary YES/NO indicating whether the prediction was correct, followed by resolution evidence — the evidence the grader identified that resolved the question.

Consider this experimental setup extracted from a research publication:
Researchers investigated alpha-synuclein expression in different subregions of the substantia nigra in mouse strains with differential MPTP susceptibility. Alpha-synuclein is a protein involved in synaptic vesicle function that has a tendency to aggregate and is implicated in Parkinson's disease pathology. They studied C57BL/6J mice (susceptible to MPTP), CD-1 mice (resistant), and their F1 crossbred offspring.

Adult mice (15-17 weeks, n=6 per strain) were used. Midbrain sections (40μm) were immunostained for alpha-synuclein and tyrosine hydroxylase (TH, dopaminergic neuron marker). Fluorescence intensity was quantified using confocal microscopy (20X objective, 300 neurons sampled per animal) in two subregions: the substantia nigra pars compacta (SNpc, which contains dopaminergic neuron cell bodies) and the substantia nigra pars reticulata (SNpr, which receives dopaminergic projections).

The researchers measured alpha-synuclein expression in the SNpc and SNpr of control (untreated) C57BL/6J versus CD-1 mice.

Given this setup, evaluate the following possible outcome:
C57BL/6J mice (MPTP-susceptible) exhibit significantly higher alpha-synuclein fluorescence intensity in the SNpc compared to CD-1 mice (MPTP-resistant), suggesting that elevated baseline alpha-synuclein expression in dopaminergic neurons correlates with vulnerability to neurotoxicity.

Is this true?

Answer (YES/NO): NO